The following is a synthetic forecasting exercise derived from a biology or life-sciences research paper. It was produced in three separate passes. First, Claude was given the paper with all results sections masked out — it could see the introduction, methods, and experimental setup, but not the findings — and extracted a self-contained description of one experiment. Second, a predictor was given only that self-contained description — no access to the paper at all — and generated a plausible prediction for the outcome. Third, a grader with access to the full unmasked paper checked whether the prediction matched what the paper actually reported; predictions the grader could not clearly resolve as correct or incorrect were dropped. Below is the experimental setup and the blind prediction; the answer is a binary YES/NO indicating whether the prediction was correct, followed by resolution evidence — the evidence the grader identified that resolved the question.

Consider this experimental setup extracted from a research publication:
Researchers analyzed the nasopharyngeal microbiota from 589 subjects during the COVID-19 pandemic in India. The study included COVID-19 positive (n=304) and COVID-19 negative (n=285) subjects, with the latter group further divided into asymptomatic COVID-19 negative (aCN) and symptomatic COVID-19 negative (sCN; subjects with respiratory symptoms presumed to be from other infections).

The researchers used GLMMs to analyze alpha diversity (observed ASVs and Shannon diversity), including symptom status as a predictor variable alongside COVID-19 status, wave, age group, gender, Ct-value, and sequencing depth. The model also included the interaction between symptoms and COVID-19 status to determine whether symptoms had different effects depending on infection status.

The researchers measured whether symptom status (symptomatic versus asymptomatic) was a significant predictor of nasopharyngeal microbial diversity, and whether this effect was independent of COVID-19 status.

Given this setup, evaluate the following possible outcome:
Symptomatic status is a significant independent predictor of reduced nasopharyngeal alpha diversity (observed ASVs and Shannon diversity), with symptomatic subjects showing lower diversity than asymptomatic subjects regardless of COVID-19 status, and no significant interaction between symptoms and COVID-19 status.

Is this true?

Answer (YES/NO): NO